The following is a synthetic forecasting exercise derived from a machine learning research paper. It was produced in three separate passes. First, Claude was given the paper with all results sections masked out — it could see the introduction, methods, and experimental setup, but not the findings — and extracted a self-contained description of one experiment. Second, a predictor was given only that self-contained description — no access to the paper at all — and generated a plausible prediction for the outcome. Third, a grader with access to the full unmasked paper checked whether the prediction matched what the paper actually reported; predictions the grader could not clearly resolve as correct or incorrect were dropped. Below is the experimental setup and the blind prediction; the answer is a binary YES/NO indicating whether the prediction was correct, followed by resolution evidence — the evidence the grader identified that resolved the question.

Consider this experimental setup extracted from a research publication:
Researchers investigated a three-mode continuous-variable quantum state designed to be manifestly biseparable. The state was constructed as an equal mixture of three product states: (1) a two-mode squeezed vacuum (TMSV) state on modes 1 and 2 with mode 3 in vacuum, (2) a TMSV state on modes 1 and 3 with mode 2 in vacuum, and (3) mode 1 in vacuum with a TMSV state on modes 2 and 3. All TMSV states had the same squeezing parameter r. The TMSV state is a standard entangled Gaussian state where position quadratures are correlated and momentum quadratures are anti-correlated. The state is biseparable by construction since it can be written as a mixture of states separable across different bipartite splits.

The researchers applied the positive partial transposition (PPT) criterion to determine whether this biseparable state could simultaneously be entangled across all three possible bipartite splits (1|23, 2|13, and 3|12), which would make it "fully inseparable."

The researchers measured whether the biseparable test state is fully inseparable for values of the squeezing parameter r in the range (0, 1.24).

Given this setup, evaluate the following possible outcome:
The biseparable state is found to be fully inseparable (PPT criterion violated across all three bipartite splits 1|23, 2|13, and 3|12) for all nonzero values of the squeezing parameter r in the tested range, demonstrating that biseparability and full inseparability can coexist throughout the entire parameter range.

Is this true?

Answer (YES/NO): YES